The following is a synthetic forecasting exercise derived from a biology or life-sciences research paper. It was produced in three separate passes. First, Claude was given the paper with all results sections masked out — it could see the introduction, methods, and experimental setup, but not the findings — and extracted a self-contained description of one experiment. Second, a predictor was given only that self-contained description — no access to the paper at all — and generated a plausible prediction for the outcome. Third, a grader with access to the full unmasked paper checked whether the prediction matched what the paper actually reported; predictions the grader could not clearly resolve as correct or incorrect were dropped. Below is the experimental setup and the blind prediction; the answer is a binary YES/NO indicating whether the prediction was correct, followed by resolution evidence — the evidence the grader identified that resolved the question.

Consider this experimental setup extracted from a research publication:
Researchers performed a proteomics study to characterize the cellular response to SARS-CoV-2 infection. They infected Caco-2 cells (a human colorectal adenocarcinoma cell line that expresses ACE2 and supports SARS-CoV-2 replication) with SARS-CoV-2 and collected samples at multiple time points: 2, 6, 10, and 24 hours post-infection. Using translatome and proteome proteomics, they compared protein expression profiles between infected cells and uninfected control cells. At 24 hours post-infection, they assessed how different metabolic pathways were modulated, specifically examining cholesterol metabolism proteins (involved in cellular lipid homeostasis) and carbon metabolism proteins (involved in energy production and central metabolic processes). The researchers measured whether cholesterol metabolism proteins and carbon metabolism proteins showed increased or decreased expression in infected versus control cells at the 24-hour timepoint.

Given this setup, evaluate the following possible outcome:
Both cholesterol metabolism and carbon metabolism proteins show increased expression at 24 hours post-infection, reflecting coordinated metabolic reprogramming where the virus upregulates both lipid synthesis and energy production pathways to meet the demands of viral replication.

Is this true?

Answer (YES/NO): NO